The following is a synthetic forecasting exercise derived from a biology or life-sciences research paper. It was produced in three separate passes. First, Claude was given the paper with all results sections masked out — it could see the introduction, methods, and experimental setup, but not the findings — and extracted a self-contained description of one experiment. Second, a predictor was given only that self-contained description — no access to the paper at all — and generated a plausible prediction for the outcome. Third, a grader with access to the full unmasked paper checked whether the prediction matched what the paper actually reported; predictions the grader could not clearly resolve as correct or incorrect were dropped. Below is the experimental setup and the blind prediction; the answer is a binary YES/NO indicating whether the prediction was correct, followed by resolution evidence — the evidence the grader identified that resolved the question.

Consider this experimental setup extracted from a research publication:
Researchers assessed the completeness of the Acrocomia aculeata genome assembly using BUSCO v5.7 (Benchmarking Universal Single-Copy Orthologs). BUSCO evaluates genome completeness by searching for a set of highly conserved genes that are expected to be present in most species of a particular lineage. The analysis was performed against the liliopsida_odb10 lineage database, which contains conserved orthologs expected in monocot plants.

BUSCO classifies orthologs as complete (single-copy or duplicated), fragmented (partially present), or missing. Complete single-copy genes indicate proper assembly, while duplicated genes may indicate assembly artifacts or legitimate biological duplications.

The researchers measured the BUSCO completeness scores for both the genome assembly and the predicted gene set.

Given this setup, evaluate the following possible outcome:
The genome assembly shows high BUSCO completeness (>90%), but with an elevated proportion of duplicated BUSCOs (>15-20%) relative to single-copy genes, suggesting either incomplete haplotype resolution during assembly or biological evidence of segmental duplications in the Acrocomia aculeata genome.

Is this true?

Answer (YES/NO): NO